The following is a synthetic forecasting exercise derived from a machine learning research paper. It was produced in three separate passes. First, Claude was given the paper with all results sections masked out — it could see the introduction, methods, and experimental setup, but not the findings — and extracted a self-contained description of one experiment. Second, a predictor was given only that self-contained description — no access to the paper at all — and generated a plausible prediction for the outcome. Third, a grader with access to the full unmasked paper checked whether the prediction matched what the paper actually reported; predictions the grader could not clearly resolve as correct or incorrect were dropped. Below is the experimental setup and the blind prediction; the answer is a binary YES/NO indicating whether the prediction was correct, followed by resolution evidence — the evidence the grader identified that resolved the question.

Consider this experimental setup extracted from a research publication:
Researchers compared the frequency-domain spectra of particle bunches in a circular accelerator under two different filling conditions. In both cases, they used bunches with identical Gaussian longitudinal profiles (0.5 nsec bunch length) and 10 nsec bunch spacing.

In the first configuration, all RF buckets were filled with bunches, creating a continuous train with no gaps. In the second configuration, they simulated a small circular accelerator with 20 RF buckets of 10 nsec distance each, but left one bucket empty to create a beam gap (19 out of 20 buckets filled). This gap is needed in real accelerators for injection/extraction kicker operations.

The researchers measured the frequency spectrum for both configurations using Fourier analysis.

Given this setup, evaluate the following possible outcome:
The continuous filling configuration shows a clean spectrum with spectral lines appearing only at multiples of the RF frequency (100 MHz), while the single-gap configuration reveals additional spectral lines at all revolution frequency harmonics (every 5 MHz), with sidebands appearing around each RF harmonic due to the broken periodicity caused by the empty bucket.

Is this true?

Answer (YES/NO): YES